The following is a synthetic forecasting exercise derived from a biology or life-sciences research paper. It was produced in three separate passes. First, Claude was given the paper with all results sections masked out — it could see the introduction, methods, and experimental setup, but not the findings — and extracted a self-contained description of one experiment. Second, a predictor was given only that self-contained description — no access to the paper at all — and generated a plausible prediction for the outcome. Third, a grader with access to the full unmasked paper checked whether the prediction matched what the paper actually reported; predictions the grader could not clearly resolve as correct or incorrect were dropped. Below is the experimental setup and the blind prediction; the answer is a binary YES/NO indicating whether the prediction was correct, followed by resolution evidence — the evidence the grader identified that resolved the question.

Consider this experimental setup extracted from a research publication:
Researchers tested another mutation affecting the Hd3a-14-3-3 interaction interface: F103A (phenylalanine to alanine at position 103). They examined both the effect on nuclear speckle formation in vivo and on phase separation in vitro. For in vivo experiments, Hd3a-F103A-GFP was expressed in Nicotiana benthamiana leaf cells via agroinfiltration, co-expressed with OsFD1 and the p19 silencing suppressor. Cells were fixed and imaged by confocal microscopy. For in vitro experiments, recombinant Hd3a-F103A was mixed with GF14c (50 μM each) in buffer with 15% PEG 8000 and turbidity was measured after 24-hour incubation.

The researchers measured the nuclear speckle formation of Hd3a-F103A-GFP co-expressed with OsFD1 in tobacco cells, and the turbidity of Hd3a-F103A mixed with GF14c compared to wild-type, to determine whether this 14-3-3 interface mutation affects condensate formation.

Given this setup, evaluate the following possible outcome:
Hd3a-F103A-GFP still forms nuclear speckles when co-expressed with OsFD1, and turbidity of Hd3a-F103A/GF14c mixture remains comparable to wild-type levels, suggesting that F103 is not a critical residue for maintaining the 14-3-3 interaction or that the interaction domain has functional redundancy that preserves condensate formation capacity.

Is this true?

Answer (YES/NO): NO